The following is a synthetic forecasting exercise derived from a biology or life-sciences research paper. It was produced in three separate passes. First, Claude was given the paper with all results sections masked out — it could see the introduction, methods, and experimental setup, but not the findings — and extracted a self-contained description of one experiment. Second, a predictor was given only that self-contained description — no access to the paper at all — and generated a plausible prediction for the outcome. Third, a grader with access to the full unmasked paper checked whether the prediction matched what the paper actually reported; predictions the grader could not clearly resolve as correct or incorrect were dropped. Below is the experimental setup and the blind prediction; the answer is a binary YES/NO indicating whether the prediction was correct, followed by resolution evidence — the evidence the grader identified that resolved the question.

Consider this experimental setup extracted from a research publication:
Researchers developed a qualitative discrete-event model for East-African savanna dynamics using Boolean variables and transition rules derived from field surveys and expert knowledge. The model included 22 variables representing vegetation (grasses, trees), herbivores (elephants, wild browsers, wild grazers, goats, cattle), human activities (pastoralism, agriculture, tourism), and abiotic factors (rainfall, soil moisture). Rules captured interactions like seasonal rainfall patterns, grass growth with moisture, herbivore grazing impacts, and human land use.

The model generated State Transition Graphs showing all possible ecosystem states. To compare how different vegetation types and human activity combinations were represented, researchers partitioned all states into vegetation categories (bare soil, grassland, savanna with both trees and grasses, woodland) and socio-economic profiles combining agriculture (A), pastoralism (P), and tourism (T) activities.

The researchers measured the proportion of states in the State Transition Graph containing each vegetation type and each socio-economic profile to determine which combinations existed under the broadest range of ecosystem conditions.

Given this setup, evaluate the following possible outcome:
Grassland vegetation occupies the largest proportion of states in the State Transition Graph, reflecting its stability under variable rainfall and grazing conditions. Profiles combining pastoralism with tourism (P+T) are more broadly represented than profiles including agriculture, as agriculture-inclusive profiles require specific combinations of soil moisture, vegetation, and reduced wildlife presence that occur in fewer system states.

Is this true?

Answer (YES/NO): NO